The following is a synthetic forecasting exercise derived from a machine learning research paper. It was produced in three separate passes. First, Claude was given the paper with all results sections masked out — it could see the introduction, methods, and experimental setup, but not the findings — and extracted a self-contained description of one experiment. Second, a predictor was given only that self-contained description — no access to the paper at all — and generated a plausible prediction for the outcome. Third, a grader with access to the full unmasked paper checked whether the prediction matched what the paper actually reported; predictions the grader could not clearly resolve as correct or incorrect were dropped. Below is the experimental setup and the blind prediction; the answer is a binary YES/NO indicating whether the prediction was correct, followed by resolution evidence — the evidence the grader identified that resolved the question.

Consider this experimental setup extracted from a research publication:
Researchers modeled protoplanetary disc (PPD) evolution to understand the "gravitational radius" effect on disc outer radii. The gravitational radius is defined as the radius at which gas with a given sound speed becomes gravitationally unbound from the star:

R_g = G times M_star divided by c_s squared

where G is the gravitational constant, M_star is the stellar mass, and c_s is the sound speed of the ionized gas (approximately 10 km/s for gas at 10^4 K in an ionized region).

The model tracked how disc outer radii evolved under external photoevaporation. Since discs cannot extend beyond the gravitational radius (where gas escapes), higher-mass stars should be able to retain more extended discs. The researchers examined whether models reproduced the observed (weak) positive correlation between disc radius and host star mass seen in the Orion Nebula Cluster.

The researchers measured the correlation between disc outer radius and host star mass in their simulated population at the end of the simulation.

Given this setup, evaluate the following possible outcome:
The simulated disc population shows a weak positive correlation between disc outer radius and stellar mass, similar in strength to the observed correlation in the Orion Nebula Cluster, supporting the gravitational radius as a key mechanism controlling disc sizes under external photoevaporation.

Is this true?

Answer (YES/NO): YES